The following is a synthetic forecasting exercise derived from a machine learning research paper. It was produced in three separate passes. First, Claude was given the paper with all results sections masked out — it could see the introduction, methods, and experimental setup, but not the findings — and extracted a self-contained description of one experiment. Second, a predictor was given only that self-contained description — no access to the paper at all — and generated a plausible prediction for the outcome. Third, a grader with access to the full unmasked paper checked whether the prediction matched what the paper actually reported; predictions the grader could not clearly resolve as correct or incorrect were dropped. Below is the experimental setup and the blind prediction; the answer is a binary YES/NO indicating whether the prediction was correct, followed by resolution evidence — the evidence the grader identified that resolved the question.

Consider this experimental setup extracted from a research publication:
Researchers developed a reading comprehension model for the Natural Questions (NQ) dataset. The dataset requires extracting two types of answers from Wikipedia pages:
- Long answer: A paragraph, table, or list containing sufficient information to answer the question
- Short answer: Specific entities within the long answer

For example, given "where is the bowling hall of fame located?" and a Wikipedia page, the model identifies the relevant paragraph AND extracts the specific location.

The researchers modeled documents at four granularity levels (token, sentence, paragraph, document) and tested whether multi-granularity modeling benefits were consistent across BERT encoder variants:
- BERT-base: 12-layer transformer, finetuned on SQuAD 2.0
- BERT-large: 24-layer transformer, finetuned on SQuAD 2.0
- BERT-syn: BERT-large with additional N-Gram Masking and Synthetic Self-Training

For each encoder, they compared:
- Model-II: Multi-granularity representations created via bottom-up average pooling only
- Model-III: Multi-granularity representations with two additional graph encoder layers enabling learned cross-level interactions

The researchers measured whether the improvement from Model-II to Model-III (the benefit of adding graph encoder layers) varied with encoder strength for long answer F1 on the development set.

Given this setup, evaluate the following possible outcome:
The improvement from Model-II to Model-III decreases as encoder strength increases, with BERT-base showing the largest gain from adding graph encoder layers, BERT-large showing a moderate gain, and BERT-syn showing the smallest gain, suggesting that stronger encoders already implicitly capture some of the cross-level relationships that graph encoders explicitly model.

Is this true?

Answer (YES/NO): NO